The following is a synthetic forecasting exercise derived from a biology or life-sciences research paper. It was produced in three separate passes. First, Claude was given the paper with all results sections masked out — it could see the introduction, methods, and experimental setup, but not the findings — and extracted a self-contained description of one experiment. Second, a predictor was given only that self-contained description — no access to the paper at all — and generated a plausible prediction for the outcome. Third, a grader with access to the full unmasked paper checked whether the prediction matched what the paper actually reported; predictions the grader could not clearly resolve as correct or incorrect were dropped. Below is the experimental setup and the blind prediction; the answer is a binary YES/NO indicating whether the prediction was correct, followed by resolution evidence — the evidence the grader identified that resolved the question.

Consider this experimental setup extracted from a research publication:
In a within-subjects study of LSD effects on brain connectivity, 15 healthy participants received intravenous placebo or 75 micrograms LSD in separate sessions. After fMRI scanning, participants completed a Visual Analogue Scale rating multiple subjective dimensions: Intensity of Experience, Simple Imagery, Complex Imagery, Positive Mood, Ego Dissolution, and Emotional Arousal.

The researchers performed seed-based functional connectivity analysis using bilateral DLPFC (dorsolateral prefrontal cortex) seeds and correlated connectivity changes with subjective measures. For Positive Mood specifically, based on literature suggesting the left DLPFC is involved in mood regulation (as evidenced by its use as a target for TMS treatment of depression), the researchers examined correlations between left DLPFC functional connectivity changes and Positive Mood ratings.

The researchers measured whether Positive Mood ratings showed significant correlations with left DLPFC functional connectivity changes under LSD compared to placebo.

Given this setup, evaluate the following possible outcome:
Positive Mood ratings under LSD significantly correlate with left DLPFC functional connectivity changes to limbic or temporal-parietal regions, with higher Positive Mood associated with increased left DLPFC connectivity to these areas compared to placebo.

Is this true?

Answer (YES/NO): NO